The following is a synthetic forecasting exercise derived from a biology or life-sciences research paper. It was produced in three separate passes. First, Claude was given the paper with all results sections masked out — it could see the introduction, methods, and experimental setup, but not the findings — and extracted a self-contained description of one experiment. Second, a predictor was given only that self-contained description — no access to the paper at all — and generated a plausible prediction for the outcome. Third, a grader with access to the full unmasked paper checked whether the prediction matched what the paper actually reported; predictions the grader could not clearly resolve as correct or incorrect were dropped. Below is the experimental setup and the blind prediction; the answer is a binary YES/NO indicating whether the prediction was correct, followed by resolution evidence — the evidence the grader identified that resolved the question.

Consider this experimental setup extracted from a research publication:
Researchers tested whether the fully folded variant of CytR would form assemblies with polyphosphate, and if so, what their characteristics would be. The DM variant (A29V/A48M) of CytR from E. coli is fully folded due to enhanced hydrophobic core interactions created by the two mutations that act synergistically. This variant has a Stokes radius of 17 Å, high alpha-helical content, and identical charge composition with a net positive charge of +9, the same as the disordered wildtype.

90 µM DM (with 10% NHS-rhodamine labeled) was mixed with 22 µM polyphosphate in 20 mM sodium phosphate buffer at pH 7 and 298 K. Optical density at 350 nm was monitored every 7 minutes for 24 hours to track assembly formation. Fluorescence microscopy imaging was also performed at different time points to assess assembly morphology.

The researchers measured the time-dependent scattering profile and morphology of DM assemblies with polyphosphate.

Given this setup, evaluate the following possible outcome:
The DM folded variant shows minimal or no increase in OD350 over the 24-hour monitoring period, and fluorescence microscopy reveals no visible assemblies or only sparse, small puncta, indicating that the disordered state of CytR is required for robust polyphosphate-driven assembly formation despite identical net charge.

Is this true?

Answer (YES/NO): NO